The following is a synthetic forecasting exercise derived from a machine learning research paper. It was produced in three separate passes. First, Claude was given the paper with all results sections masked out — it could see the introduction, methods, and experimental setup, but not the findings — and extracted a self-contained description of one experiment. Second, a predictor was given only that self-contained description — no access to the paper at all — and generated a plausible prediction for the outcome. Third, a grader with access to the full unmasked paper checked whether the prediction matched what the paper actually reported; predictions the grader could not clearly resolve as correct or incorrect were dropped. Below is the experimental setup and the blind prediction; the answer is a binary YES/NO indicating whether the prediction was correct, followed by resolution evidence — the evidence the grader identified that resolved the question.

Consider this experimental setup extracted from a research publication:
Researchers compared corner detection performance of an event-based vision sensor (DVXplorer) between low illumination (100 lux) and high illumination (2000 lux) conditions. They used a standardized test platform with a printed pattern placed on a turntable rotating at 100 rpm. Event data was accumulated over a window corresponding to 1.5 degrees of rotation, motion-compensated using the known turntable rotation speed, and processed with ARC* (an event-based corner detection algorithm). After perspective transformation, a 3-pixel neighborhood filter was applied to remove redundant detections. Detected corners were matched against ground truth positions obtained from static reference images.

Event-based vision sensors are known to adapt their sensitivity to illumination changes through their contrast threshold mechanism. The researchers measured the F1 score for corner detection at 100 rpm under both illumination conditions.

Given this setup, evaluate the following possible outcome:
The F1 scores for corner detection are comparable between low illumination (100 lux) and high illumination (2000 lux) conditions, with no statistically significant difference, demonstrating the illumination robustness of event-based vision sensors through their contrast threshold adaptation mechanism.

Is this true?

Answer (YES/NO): NO